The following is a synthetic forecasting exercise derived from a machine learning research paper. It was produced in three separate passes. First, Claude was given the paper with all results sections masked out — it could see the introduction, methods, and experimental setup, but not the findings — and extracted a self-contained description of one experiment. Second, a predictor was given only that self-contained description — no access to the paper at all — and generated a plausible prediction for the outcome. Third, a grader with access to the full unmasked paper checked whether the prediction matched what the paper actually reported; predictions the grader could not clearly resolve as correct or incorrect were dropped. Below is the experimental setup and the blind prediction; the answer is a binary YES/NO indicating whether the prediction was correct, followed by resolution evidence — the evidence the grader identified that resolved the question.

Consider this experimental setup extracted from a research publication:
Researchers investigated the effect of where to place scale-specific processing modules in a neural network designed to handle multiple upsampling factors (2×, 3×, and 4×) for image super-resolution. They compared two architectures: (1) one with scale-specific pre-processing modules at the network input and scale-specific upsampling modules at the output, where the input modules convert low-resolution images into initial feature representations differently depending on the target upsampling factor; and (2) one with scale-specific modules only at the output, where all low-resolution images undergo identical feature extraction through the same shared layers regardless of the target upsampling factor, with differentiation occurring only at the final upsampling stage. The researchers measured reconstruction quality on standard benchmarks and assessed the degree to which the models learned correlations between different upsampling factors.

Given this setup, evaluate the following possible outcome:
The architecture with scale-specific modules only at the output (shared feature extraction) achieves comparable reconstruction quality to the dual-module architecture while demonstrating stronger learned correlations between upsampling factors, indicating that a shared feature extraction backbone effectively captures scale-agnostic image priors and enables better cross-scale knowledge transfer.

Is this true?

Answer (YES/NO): NO